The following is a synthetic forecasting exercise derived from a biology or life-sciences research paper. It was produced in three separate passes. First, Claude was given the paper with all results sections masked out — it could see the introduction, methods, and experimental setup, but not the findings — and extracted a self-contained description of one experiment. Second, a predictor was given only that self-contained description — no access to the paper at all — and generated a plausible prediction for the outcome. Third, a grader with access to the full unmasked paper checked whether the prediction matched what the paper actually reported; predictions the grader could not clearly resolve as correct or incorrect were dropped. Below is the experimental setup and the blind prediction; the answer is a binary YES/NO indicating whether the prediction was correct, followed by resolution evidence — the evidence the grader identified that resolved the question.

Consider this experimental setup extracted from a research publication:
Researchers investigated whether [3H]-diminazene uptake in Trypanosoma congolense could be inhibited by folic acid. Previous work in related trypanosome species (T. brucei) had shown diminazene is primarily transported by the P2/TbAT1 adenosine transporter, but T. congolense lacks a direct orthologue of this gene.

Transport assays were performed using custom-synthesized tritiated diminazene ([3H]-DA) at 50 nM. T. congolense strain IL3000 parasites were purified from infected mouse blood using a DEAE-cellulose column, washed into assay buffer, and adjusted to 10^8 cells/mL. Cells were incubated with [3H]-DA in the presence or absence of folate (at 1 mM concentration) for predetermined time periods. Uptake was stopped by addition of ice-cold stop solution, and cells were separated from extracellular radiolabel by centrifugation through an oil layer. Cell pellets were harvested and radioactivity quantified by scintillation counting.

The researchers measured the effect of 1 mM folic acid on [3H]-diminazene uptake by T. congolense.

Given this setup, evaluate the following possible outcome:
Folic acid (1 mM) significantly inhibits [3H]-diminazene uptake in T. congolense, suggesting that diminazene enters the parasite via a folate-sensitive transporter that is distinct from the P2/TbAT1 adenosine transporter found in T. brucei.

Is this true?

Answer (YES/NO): YES